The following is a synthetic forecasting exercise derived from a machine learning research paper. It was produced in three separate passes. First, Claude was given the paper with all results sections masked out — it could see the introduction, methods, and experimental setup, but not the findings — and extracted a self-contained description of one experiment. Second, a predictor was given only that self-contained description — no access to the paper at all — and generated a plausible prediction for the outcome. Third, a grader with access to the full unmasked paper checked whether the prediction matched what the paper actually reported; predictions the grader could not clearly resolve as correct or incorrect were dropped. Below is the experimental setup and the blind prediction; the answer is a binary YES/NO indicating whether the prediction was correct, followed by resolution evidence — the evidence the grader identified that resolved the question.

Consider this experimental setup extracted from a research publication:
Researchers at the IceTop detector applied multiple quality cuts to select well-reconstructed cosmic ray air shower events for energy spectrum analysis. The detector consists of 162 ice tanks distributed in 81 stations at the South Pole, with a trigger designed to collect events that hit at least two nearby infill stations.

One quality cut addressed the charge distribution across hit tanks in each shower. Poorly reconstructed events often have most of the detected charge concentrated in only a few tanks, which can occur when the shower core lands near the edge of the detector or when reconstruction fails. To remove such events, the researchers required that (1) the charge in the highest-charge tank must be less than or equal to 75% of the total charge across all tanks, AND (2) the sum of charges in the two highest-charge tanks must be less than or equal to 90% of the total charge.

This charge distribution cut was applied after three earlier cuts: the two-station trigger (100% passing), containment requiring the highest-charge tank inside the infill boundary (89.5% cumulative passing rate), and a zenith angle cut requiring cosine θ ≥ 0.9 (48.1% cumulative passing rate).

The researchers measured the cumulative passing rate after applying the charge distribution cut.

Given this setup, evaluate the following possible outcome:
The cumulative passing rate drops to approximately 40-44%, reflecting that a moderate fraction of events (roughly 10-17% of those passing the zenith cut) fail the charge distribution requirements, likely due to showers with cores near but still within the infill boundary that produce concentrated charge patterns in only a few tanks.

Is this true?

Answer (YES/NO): NO